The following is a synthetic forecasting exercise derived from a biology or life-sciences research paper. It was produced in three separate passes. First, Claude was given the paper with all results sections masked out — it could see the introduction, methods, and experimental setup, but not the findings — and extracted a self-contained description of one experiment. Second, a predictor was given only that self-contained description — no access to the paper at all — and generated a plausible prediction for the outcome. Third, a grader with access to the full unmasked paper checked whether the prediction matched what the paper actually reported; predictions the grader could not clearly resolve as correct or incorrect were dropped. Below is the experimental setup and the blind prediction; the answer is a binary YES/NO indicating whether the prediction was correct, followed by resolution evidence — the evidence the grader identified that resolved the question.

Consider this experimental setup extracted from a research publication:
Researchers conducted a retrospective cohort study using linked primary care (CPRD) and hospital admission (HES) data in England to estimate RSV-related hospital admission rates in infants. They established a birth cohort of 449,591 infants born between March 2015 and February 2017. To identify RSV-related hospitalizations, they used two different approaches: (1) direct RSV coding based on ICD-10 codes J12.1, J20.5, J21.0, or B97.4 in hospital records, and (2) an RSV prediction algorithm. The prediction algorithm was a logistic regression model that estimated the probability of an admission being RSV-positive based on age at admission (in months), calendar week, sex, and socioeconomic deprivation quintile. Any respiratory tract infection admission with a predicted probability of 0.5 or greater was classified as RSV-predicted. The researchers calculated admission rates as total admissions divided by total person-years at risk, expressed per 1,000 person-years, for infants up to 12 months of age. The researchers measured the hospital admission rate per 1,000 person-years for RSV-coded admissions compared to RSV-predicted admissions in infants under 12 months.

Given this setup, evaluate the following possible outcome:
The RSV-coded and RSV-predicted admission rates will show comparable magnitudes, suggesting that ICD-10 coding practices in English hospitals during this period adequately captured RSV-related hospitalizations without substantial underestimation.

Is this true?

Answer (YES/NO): NO